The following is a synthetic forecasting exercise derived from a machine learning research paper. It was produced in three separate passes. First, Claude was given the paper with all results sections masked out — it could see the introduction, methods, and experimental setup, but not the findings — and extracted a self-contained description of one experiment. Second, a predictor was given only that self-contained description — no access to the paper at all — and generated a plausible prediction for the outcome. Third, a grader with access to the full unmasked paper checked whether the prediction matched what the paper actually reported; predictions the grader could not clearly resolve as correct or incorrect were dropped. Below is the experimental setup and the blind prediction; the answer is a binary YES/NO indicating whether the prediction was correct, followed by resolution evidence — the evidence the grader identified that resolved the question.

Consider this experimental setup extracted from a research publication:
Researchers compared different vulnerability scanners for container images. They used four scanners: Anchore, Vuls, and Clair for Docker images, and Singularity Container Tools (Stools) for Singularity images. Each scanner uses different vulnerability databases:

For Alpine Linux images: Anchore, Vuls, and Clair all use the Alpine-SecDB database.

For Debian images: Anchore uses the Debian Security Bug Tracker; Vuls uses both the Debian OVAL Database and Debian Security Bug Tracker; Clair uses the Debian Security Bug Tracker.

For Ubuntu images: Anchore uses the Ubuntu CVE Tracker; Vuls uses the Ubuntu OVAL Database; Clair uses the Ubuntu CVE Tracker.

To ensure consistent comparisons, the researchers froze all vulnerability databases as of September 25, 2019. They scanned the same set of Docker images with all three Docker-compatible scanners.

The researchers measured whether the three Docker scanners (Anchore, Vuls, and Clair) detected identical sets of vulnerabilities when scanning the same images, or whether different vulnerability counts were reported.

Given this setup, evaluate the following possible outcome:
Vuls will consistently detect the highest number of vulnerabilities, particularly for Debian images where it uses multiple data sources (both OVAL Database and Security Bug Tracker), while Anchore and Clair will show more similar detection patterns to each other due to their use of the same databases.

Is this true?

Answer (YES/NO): NO